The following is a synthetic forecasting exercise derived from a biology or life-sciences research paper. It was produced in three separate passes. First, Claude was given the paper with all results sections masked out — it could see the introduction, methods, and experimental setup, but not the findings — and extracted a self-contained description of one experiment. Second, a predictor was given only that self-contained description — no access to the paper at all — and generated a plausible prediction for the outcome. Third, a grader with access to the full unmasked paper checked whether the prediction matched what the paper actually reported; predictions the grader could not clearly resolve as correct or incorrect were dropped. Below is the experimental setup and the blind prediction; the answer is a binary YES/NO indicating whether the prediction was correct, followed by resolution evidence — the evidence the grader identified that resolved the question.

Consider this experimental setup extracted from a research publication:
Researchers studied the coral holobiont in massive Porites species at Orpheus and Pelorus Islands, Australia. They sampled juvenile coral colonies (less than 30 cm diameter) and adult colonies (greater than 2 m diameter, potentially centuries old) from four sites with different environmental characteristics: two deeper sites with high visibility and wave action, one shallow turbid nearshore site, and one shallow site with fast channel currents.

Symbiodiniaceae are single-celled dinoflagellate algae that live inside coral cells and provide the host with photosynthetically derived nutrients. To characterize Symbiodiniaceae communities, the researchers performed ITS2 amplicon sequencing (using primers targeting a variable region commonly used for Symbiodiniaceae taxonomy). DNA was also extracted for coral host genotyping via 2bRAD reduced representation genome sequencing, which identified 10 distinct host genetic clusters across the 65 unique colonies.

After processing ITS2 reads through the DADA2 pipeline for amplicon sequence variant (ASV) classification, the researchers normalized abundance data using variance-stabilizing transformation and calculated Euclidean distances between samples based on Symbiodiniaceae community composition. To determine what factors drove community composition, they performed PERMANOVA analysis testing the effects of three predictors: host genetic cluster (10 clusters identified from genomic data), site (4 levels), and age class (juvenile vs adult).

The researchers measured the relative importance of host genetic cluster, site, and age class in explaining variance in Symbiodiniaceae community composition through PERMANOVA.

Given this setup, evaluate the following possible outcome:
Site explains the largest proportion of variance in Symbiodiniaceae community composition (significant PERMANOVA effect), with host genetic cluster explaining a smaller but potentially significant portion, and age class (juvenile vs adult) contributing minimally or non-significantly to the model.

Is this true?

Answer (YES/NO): NO